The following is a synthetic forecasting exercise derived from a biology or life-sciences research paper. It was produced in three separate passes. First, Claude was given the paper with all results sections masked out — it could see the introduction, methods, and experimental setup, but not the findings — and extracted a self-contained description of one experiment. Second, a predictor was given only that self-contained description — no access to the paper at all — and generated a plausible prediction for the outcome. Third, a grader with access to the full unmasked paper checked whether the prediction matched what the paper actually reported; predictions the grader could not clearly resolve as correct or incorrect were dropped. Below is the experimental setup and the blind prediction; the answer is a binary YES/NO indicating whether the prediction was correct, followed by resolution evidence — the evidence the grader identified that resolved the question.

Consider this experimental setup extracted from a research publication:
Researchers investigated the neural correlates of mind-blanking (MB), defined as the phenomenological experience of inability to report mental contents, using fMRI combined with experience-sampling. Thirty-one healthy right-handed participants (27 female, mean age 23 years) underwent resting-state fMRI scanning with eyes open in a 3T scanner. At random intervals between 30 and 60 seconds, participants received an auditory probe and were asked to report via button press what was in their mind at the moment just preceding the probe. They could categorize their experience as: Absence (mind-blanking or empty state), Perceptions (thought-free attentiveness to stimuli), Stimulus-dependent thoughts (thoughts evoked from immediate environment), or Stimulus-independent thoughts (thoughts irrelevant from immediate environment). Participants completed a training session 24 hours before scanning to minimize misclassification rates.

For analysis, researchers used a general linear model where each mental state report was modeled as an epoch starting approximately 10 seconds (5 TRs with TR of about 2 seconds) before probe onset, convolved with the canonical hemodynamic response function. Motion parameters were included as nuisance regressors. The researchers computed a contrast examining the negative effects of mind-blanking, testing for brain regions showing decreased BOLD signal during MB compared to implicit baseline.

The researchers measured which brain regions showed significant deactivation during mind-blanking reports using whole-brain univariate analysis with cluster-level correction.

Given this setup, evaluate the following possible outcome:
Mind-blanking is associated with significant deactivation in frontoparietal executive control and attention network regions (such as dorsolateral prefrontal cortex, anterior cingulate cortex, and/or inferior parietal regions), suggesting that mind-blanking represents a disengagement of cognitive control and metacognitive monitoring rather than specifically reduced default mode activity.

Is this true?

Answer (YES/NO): YES